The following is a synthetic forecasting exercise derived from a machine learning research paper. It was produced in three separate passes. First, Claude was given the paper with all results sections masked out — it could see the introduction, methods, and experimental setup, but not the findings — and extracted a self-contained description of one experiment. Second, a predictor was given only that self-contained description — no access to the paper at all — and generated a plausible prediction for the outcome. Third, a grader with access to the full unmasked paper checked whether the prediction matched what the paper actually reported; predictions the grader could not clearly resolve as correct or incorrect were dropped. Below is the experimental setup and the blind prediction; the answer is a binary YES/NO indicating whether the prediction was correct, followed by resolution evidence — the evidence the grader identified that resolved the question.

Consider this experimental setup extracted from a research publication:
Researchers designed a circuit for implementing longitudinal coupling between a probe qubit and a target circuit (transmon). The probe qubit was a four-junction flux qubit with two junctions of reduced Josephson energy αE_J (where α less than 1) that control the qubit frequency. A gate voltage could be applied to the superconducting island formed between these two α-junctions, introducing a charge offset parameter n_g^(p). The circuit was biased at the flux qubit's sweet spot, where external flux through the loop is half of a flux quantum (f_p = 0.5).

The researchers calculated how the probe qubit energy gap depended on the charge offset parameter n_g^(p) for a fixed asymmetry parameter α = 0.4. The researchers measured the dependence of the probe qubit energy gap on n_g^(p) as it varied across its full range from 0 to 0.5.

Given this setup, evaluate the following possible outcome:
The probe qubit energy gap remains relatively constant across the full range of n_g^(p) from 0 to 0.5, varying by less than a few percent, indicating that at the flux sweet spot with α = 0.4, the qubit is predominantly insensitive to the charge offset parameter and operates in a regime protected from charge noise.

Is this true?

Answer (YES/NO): NO